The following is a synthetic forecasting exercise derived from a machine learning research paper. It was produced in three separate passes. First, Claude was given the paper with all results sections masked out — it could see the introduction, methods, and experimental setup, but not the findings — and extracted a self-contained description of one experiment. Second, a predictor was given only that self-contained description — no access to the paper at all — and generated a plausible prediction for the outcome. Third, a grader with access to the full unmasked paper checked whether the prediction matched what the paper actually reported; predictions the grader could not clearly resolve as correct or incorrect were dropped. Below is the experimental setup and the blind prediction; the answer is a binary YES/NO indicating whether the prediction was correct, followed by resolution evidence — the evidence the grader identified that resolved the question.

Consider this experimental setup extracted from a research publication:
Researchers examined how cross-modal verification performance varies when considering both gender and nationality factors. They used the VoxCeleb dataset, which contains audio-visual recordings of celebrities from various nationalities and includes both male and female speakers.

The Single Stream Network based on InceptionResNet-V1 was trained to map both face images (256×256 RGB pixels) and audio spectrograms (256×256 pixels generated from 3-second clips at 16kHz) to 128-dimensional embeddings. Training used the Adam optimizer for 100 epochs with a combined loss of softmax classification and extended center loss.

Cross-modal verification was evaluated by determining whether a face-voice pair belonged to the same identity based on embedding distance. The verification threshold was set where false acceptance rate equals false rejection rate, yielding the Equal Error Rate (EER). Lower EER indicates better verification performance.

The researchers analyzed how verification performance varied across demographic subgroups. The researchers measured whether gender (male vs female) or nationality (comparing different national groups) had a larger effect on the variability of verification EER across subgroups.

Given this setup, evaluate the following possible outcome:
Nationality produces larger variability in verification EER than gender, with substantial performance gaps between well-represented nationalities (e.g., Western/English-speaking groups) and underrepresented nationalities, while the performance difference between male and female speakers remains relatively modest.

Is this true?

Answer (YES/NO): NO